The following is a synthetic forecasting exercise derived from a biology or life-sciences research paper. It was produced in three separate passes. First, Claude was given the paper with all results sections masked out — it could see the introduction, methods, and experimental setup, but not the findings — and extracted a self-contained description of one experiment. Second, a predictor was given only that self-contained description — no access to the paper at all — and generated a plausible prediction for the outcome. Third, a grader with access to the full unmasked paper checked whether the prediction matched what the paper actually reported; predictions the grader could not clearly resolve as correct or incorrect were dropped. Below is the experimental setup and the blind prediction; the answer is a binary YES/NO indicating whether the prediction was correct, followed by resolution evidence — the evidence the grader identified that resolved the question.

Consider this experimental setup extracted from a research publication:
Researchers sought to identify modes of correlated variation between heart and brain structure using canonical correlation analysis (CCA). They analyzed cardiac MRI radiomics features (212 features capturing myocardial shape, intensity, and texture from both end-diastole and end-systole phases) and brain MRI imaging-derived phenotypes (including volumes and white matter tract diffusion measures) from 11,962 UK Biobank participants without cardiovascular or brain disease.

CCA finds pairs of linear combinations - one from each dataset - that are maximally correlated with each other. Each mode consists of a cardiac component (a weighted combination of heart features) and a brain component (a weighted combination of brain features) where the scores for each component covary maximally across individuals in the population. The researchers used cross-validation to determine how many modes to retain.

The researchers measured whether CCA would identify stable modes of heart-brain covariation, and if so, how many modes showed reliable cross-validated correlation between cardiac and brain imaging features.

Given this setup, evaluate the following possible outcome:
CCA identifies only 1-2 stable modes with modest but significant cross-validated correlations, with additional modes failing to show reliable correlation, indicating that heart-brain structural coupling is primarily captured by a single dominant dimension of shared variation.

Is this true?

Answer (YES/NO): NO